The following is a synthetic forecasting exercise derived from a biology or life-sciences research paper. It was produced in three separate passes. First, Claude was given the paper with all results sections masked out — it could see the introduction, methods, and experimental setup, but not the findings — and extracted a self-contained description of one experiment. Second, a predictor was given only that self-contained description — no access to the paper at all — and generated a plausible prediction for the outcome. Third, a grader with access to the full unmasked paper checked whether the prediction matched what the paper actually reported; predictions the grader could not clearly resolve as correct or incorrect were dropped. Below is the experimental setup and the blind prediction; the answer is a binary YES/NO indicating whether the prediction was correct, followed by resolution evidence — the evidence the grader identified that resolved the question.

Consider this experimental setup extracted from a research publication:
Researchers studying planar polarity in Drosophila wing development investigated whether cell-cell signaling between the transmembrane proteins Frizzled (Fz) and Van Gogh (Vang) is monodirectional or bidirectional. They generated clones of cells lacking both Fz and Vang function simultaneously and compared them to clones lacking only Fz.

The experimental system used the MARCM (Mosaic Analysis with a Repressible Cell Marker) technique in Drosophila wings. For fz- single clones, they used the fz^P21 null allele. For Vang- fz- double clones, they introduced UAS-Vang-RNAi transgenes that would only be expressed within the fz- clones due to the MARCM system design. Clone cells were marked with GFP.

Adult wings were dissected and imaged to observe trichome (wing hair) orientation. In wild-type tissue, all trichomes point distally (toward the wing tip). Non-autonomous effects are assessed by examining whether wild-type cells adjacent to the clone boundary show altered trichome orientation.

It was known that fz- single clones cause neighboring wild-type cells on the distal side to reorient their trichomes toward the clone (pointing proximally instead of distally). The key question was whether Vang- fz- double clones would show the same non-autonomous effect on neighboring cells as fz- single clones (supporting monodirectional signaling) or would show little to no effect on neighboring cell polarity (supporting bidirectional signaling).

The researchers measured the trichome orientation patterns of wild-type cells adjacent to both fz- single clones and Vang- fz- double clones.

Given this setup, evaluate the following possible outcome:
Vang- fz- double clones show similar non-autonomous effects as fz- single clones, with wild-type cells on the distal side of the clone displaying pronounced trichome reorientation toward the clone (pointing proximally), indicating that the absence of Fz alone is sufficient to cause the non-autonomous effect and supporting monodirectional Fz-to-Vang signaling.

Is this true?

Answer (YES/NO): NO